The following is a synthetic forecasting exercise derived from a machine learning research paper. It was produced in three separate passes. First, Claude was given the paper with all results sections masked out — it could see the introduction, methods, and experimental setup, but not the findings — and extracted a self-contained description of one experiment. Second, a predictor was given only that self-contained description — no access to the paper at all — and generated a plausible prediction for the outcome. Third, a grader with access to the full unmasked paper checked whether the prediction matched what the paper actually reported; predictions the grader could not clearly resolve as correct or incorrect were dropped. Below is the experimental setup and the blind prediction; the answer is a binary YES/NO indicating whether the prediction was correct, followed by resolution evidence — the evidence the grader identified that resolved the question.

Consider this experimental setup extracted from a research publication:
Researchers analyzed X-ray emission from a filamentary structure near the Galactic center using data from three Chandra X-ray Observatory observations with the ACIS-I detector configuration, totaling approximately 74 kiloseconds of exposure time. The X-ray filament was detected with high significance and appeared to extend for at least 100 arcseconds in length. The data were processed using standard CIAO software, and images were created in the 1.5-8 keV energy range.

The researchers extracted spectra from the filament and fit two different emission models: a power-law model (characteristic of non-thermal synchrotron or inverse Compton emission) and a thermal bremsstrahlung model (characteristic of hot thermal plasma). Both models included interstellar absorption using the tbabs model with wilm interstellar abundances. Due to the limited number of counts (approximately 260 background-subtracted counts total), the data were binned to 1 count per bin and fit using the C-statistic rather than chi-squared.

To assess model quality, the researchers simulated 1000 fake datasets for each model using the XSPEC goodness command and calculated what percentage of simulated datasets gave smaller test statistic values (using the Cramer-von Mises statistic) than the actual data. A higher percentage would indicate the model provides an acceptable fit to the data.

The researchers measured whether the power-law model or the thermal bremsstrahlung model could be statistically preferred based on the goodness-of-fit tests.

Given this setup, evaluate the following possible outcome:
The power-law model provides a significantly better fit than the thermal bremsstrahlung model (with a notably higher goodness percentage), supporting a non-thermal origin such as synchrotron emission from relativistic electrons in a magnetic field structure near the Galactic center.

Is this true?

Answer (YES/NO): NO